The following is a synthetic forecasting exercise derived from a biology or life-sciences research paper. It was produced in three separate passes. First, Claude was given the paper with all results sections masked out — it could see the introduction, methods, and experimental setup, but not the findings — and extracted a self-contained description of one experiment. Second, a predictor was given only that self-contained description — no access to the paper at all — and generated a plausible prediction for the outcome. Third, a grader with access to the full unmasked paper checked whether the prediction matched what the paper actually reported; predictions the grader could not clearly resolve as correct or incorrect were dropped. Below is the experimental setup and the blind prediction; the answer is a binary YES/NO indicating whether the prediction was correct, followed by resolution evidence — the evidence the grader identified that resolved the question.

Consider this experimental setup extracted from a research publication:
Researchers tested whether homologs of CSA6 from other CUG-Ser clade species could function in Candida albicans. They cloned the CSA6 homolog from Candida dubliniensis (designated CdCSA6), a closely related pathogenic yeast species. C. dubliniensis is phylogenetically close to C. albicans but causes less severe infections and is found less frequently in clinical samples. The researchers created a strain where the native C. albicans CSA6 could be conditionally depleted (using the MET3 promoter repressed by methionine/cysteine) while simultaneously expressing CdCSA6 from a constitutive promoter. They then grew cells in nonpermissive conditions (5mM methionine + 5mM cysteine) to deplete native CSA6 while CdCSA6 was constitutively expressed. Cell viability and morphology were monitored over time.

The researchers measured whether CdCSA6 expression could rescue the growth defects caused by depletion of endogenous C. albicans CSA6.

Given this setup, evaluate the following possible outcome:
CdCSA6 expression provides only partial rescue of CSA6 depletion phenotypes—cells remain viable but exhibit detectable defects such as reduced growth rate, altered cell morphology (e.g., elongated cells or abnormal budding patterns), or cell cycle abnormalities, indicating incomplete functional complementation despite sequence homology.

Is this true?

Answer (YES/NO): NO